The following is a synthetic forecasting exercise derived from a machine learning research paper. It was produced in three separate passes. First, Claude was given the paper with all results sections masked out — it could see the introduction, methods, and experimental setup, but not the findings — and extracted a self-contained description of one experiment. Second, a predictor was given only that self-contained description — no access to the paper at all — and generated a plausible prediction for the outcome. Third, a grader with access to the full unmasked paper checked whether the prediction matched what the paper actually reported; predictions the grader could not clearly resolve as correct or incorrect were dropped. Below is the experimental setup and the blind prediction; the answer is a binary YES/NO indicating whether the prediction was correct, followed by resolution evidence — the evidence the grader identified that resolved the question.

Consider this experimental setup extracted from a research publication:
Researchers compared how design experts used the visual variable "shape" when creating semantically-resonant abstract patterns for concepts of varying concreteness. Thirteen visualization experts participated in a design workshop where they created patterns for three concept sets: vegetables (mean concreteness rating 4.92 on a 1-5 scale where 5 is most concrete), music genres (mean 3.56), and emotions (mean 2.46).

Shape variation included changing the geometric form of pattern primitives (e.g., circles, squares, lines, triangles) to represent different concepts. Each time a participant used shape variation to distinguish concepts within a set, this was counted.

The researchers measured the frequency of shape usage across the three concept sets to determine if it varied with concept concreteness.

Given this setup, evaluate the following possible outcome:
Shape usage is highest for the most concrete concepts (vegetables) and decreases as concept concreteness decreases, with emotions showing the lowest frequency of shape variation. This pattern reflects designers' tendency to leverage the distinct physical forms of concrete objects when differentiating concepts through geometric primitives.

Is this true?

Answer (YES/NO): NO